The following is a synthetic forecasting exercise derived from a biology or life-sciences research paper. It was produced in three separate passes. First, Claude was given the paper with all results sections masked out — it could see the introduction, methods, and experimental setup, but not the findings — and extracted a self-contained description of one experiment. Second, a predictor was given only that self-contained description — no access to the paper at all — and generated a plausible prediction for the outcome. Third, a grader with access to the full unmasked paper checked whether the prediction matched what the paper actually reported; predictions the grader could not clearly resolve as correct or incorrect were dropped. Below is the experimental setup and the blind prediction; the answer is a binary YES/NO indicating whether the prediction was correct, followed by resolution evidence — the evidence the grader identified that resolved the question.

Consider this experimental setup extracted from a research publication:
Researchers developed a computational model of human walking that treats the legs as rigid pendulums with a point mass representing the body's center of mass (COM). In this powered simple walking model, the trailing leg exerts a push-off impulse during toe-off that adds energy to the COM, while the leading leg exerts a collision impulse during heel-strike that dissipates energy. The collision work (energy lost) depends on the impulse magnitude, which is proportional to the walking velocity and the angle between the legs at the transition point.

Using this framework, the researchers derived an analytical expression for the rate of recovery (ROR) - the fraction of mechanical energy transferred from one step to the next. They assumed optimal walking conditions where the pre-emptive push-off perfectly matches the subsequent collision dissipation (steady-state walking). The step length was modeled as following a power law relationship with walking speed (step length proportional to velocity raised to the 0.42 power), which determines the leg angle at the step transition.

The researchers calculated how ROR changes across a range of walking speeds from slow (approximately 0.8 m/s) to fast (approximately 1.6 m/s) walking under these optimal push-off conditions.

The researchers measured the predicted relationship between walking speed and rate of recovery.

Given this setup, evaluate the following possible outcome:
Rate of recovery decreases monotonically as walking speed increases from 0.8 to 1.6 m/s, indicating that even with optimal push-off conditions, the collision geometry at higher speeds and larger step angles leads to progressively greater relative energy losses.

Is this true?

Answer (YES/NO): YES